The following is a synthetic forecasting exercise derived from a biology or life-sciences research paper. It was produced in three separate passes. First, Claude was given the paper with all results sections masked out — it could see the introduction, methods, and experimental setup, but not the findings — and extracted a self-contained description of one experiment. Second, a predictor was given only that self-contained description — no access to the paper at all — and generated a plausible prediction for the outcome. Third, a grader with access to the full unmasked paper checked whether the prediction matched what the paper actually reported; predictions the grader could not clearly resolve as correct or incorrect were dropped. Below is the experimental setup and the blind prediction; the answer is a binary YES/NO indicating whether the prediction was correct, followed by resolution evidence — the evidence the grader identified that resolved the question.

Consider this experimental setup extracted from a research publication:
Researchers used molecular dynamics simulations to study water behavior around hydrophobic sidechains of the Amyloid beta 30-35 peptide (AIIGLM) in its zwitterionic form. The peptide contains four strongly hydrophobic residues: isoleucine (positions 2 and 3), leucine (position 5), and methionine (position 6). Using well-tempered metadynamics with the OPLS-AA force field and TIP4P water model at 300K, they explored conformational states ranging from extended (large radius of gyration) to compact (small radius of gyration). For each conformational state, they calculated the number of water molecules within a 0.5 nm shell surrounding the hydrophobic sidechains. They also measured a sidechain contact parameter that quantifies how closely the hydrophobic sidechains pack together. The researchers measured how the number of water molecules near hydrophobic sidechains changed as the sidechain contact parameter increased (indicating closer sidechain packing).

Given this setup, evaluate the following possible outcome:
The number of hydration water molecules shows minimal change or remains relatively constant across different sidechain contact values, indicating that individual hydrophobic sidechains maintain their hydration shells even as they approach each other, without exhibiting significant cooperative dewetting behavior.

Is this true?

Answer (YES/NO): NO